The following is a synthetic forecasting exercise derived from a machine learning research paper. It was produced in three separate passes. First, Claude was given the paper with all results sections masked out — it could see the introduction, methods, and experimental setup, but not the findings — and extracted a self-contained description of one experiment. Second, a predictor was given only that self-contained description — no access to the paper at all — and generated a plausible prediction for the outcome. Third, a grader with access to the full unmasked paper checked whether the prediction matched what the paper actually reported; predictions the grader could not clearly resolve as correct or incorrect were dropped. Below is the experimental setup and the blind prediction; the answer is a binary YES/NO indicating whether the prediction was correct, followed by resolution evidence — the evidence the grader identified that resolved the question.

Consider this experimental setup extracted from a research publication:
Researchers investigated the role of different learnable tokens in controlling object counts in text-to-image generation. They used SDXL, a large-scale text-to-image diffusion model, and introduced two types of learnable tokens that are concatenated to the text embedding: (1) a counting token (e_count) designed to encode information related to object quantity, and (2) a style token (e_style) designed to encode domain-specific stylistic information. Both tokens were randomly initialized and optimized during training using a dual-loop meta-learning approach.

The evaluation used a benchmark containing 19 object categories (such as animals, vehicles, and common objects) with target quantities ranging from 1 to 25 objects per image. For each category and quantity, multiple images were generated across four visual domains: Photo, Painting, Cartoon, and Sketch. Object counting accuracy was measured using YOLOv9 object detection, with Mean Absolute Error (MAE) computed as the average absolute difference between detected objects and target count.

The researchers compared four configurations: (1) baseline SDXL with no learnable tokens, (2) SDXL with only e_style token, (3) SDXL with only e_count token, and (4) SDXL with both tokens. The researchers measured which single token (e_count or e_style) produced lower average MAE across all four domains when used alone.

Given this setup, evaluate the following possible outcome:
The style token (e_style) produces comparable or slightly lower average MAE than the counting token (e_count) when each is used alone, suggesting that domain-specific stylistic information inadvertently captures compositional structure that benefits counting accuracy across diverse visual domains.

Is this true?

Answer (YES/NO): NO